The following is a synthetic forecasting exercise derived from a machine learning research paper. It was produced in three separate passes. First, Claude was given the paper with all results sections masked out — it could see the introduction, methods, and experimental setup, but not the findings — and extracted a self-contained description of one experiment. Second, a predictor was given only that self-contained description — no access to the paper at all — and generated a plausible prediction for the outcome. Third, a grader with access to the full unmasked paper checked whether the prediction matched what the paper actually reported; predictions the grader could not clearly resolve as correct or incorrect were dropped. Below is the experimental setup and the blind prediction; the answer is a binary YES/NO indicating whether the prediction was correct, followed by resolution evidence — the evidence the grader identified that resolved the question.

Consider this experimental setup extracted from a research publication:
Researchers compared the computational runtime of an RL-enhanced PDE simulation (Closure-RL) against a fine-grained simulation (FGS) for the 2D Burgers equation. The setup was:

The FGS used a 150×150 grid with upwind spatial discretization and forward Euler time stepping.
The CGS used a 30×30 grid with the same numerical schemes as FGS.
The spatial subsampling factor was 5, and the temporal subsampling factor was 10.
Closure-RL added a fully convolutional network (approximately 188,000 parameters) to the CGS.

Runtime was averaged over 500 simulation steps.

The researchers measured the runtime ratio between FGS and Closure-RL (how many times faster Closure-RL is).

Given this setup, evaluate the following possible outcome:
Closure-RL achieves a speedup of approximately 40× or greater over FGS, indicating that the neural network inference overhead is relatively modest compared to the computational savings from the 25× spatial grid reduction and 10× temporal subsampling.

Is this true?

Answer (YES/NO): NO